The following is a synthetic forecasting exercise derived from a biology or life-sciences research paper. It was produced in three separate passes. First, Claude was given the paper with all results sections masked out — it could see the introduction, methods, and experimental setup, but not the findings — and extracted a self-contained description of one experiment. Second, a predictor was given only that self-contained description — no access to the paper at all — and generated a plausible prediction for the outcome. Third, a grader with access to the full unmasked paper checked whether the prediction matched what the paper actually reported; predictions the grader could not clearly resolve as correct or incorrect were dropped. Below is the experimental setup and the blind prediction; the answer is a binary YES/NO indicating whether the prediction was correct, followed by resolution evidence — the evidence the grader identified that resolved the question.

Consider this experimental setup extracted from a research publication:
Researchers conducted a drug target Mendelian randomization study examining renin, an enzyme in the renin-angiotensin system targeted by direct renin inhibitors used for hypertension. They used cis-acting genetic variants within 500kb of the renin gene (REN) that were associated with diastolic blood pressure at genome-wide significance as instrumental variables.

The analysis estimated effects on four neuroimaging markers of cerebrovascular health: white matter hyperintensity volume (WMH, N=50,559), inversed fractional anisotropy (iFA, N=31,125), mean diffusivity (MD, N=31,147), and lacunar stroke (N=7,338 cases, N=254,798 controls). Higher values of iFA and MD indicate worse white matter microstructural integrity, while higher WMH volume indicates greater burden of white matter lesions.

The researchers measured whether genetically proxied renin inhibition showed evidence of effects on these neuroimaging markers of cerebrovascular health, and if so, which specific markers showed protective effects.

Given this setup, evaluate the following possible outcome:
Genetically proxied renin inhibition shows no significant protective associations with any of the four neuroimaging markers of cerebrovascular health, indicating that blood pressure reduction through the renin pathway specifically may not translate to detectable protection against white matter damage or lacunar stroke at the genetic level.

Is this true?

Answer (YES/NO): NO